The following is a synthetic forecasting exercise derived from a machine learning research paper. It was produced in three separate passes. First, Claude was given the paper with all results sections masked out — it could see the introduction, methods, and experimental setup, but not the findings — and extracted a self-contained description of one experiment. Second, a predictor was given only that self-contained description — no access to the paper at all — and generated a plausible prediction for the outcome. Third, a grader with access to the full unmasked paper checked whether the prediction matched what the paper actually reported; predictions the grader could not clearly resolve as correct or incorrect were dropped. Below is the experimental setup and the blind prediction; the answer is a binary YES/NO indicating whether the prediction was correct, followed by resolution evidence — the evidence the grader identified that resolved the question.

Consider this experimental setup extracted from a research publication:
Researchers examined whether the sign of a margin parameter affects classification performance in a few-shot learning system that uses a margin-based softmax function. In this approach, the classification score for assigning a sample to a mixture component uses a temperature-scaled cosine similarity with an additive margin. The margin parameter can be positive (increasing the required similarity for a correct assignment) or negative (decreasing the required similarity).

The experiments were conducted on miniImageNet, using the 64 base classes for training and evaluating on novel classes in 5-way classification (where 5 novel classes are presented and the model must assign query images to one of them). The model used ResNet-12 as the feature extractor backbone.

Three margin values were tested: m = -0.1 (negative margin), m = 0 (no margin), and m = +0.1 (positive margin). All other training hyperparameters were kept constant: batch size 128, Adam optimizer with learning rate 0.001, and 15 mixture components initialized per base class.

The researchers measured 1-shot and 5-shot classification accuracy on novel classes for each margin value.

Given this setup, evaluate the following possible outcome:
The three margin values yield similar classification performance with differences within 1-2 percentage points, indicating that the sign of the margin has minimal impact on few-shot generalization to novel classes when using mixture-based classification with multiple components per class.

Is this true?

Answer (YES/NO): NO